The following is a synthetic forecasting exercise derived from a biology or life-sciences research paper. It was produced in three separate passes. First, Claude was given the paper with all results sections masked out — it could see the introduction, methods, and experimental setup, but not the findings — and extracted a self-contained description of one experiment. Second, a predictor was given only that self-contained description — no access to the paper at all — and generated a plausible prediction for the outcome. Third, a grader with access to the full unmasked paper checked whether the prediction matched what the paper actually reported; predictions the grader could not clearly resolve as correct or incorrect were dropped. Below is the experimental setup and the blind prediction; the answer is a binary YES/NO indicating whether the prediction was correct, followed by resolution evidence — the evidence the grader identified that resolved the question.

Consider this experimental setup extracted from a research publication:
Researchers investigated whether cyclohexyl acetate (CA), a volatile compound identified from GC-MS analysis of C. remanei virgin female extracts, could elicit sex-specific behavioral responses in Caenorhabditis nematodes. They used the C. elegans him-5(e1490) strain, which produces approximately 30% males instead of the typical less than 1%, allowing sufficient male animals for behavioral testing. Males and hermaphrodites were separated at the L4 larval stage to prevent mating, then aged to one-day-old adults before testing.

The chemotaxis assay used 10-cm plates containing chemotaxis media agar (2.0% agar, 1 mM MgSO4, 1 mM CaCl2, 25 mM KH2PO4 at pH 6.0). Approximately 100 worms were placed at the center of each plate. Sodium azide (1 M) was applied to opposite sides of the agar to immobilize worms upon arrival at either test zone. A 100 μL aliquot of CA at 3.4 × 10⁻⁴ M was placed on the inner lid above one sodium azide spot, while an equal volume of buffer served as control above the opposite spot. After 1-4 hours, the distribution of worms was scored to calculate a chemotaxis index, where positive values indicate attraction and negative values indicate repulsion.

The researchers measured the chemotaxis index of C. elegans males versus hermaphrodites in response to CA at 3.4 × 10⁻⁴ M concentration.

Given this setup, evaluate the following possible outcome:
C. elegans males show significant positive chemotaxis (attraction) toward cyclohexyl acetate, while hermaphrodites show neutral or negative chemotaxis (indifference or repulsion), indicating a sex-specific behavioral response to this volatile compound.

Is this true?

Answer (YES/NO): NO